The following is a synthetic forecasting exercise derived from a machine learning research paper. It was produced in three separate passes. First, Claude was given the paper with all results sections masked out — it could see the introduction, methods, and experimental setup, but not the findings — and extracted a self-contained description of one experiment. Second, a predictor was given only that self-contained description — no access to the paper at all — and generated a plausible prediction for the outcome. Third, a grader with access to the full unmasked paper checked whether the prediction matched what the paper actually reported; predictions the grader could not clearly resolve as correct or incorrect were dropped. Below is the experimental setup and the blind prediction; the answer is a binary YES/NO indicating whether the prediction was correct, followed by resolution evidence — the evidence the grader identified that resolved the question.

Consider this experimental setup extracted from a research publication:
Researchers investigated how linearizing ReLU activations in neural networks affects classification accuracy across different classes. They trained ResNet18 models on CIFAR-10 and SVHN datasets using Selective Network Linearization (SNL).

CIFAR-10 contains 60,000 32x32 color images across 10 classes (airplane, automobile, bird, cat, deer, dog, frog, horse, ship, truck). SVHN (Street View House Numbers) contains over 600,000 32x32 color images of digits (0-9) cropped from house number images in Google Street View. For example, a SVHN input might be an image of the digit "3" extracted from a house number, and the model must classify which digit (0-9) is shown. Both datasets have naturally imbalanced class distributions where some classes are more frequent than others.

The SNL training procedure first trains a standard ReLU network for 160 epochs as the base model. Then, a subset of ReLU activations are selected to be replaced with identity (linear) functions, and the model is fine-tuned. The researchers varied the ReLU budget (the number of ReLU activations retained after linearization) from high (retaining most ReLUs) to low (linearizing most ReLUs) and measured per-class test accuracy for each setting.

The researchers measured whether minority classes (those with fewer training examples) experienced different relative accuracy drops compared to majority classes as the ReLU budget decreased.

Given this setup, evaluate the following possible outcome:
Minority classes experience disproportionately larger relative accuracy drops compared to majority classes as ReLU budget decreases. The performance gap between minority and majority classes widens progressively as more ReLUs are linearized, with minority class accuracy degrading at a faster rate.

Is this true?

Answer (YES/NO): YES